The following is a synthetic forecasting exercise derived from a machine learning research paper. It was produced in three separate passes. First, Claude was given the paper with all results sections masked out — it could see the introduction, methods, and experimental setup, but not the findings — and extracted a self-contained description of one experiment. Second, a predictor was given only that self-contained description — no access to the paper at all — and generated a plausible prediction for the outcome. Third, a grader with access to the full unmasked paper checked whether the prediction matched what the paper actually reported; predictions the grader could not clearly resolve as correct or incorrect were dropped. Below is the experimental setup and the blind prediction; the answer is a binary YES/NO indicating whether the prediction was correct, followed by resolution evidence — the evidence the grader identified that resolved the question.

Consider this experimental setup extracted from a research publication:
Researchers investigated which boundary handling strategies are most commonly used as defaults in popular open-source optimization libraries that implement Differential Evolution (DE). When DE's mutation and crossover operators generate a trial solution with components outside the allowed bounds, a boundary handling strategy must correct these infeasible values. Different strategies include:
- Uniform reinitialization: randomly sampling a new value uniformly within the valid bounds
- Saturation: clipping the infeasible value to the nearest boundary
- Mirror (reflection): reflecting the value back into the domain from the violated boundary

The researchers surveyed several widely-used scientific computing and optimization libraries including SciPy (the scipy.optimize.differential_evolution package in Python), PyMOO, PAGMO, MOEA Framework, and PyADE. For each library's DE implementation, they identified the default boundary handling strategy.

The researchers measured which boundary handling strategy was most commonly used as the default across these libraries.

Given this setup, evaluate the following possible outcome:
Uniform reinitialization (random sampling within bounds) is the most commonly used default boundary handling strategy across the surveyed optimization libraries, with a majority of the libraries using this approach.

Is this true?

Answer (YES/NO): YES